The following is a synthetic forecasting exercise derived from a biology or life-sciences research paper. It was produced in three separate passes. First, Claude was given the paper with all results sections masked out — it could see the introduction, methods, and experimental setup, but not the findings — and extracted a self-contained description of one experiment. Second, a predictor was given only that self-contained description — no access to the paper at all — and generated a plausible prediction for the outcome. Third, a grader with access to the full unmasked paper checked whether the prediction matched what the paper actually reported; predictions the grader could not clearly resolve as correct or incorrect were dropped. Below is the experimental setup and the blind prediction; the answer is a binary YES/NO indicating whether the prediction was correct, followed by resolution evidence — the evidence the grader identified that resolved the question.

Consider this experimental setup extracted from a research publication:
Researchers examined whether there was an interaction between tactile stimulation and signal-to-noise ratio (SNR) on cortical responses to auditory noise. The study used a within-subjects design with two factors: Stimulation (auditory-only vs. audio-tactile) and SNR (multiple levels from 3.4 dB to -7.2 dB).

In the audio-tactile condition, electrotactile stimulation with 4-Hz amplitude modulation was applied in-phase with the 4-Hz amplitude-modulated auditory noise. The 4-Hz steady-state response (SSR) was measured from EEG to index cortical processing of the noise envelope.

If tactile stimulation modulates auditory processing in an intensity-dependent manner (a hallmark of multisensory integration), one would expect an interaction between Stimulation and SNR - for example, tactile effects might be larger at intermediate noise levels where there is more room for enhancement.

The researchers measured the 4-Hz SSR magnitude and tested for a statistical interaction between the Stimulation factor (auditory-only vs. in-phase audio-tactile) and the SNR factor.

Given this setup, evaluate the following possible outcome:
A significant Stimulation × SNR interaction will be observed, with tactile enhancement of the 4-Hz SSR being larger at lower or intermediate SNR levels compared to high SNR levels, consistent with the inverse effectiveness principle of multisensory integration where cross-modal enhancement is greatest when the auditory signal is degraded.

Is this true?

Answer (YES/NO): NO